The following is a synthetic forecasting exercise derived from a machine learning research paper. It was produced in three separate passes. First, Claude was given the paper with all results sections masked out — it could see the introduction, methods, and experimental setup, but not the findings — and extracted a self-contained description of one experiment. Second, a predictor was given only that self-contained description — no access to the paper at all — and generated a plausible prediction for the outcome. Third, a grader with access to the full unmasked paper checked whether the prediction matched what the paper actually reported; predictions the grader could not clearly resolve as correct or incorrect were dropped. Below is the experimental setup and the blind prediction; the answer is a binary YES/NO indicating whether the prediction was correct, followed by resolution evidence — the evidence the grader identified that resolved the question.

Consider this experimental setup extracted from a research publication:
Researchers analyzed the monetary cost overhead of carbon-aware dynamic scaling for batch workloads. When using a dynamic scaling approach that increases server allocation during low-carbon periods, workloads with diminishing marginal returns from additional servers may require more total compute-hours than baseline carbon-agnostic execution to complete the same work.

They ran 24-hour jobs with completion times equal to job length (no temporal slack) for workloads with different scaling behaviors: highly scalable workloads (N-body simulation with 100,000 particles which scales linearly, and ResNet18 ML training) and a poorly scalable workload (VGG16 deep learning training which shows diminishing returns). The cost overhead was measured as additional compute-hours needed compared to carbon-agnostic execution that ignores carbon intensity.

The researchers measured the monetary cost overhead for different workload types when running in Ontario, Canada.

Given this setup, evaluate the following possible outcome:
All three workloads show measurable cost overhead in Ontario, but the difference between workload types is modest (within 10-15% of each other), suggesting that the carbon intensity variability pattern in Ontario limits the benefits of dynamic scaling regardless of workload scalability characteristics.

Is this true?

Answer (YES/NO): NO